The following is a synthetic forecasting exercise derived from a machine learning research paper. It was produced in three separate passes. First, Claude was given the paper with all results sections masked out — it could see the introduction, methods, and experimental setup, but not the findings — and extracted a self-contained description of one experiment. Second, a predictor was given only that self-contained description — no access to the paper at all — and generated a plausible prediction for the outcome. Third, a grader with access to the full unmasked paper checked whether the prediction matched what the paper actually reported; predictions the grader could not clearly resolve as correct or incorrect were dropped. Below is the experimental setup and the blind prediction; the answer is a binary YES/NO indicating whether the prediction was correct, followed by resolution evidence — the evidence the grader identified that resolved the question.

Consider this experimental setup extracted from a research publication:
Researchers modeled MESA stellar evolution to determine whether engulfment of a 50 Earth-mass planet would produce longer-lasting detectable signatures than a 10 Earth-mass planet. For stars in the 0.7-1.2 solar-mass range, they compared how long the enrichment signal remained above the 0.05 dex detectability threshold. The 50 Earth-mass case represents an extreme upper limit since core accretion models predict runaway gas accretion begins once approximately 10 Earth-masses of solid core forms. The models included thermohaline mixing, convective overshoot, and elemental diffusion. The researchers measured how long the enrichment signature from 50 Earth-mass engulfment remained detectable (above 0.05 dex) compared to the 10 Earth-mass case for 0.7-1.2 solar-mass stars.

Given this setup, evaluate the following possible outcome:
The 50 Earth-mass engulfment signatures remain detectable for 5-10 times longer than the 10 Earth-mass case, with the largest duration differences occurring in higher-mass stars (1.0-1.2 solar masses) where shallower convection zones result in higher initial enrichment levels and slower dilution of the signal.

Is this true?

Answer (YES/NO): NO